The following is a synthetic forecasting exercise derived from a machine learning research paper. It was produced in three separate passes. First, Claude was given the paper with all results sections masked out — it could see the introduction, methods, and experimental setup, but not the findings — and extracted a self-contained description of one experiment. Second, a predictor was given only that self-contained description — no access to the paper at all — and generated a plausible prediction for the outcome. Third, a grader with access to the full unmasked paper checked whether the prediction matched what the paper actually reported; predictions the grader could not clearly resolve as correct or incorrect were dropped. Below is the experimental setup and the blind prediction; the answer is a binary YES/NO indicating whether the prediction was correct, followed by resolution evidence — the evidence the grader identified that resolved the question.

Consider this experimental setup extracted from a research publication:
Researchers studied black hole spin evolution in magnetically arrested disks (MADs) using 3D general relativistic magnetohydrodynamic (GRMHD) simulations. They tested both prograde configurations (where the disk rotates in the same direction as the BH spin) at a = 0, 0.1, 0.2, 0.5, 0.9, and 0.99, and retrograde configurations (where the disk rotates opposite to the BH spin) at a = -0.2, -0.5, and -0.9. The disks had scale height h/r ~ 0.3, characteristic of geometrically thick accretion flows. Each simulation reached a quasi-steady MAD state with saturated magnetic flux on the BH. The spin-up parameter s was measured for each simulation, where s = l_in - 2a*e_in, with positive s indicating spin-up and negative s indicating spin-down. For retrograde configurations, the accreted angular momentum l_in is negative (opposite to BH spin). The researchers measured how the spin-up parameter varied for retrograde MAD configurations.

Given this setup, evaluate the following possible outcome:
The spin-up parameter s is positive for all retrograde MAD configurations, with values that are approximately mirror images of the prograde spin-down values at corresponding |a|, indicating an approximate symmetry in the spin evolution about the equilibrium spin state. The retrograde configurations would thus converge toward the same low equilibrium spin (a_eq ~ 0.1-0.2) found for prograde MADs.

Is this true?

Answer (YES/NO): NO